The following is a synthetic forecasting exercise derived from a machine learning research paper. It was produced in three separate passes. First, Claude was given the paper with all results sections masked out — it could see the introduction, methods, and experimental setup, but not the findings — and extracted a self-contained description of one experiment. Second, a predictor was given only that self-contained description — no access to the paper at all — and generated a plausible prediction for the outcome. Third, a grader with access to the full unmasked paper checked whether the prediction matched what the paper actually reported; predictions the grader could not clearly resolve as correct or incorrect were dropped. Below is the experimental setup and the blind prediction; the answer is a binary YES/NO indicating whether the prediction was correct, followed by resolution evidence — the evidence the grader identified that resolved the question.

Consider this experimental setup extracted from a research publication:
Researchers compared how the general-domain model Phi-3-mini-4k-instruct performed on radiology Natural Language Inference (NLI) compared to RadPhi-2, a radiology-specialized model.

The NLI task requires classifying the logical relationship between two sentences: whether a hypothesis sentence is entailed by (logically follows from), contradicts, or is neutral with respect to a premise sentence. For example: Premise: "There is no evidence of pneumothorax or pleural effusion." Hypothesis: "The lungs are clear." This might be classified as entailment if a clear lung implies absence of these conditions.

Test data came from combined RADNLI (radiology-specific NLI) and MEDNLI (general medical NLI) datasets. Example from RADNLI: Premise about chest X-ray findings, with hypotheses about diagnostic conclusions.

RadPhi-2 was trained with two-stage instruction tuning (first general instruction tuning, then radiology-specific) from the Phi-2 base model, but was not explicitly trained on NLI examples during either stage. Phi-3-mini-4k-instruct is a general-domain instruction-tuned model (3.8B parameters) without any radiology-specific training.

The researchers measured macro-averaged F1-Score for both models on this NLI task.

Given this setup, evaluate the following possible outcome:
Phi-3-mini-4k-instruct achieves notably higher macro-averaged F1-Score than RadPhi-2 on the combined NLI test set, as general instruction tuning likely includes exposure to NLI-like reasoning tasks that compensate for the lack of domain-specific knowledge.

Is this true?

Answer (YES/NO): YES